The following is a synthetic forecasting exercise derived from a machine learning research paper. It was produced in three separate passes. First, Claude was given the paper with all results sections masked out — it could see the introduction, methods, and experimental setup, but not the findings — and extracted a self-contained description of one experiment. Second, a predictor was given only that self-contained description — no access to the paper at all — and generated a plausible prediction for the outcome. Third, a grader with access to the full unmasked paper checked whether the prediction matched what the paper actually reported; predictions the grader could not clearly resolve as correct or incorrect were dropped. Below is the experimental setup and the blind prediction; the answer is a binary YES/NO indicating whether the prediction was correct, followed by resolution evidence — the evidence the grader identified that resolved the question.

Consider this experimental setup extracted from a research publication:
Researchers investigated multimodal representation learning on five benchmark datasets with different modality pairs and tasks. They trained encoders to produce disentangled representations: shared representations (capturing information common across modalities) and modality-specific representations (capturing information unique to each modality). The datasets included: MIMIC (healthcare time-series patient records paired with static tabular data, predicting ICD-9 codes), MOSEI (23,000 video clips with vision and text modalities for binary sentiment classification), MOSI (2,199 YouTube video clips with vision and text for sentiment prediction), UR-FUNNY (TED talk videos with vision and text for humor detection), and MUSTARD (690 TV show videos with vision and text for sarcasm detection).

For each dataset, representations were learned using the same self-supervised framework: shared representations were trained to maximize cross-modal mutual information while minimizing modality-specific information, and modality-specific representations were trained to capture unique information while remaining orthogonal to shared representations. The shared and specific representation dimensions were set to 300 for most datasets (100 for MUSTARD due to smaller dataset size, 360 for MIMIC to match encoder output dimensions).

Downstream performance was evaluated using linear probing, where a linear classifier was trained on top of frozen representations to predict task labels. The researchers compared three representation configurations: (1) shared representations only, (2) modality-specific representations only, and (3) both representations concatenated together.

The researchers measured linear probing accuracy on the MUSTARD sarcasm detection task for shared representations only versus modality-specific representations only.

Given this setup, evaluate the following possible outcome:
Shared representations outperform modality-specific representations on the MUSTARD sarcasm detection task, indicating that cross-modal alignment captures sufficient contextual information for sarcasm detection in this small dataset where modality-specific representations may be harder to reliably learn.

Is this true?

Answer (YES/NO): NO